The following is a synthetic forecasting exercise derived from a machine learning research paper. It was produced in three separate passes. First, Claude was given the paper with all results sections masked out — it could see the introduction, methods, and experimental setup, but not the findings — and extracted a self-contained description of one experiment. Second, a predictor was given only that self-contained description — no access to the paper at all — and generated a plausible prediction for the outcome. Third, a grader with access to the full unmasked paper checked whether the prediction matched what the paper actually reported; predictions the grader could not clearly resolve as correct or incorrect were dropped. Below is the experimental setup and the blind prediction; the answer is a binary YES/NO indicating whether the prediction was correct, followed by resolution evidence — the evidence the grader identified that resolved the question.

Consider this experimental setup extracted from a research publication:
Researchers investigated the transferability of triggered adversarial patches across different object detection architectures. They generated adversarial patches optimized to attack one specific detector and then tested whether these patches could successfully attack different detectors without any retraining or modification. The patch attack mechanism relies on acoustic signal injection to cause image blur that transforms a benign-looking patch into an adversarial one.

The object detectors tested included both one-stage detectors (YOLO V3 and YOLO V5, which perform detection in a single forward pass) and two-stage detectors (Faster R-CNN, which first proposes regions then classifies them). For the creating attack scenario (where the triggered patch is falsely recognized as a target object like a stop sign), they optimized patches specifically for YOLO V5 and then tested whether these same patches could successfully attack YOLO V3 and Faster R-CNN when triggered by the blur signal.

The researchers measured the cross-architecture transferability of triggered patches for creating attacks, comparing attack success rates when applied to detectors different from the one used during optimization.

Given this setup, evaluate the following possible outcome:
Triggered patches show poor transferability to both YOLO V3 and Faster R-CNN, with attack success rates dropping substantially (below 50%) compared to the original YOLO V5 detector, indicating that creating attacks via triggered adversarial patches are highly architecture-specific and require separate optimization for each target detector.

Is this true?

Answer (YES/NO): NO